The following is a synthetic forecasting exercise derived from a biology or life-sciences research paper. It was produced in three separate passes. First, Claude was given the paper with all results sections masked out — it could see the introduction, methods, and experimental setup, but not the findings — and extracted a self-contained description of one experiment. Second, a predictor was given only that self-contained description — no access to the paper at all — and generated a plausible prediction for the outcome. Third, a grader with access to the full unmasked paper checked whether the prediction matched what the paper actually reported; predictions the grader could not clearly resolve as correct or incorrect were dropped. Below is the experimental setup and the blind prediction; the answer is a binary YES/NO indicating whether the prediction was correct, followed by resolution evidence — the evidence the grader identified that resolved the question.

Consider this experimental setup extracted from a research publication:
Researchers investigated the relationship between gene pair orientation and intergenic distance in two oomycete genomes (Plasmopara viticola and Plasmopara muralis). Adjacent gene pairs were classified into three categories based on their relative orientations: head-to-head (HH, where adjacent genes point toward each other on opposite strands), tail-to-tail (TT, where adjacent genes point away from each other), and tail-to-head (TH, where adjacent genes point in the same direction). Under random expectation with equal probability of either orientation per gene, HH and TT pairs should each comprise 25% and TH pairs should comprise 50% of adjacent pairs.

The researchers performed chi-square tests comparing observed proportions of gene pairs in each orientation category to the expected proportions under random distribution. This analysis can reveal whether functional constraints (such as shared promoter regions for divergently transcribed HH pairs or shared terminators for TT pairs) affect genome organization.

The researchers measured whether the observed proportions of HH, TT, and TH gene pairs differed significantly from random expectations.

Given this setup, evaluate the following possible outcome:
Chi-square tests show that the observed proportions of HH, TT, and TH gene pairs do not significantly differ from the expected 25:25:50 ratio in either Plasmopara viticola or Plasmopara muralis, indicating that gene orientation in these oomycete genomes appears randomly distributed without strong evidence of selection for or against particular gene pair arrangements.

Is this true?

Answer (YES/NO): NO